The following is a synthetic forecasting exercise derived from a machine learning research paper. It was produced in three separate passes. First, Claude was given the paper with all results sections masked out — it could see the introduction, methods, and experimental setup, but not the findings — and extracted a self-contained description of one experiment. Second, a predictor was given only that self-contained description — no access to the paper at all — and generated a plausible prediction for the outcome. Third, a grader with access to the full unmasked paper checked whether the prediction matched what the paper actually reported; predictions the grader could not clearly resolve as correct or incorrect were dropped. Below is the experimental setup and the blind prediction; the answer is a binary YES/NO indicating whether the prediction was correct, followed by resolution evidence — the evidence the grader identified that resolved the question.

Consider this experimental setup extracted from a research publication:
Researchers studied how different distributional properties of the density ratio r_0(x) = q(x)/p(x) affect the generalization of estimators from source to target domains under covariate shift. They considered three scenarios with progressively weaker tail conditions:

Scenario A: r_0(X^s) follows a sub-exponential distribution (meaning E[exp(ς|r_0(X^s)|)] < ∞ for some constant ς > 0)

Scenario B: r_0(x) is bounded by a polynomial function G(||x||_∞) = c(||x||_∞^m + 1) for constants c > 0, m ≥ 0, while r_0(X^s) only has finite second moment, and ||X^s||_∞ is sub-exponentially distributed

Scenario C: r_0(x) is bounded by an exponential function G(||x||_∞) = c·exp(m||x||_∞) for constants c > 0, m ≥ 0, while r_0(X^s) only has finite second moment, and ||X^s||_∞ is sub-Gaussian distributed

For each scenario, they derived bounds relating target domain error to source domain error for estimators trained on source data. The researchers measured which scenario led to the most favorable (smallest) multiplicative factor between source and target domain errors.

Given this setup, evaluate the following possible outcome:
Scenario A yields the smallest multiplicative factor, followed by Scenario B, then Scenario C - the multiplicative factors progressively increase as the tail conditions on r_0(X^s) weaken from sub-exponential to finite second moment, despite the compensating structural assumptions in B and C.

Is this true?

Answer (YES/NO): NO